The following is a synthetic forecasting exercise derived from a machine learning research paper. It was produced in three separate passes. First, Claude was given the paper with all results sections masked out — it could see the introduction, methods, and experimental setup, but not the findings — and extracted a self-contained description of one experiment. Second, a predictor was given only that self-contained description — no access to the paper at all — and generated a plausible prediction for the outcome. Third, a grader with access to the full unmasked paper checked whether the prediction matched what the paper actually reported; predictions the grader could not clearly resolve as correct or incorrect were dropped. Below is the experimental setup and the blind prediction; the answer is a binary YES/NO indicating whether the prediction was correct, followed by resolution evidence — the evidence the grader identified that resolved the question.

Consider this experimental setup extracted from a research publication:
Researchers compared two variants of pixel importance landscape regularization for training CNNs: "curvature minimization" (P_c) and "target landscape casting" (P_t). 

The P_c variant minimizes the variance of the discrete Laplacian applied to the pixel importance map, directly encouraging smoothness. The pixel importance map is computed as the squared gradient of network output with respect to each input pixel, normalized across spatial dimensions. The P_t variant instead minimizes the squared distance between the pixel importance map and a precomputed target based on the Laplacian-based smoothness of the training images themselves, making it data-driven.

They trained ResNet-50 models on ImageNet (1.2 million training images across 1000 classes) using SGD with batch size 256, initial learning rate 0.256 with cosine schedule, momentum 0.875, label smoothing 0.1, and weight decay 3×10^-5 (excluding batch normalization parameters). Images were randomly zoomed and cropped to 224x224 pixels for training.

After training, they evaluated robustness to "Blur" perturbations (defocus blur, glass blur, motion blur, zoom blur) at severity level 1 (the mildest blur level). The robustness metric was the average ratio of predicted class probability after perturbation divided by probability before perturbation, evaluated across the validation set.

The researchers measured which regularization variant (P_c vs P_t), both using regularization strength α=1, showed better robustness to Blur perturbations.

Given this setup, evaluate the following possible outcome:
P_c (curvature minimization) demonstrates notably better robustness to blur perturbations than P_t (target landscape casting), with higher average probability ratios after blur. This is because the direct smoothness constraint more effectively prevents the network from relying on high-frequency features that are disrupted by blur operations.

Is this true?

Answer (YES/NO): YES